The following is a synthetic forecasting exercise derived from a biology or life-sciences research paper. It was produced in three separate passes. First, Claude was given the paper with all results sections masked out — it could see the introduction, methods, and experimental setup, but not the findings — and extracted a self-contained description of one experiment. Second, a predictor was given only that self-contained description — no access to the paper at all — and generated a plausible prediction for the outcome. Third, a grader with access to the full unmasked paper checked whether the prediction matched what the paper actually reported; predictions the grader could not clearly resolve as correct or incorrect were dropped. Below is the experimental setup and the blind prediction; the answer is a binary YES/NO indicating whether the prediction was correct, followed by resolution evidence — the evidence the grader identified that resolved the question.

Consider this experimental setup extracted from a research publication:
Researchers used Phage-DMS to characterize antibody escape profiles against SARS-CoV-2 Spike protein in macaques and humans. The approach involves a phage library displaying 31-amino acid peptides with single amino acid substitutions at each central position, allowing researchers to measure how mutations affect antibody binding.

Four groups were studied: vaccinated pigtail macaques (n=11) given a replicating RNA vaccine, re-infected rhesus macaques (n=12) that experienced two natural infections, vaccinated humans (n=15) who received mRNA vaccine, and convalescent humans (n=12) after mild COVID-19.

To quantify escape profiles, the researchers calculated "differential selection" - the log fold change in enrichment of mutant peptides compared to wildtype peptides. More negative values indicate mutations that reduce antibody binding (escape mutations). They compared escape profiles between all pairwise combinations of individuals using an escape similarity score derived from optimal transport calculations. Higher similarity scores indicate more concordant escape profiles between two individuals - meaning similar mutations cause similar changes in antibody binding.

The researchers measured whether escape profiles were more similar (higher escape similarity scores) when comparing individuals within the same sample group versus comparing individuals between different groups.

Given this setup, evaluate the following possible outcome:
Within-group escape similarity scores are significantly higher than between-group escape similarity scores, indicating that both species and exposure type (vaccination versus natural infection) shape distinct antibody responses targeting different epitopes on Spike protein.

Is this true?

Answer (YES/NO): NO